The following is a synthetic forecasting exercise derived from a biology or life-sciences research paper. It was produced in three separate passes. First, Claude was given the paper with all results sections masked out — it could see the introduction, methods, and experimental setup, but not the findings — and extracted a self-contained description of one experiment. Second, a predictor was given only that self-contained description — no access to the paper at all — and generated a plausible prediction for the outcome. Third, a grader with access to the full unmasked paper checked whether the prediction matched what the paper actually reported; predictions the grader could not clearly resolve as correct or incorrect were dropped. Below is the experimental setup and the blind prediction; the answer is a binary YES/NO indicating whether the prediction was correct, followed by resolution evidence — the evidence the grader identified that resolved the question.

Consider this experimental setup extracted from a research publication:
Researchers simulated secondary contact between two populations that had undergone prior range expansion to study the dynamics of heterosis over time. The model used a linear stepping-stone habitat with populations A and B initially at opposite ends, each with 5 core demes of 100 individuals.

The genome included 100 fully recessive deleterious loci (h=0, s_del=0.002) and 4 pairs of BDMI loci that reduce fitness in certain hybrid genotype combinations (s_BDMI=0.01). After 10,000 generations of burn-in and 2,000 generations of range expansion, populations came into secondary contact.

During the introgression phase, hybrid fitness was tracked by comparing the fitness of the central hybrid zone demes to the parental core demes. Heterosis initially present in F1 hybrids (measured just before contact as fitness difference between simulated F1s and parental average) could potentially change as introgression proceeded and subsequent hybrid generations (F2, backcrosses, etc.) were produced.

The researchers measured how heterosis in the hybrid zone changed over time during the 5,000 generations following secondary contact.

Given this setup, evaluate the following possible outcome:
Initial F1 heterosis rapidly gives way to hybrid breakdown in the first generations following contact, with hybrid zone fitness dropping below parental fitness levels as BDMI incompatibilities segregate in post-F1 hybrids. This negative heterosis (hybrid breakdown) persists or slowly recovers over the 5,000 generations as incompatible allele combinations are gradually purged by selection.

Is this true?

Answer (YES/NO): NO